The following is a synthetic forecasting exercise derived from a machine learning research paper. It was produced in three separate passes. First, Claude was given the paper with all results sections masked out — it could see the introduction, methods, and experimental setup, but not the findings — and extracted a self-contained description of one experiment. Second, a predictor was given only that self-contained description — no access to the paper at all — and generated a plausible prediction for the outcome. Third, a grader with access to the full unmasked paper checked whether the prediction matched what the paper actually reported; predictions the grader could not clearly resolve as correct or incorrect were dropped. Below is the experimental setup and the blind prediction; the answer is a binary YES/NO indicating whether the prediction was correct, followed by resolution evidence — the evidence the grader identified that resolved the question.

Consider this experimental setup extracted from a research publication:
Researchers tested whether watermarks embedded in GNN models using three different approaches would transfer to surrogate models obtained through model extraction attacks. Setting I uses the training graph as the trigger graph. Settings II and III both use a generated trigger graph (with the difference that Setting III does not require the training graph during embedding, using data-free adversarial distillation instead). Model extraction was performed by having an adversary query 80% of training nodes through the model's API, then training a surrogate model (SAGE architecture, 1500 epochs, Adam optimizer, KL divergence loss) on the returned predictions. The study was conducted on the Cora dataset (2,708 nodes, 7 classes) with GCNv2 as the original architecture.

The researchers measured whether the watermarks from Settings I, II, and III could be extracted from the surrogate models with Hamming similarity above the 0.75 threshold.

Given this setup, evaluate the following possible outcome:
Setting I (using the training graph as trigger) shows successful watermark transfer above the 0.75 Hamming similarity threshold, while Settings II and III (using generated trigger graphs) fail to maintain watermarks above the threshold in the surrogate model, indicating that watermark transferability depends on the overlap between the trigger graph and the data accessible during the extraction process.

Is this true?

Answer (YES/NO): YES